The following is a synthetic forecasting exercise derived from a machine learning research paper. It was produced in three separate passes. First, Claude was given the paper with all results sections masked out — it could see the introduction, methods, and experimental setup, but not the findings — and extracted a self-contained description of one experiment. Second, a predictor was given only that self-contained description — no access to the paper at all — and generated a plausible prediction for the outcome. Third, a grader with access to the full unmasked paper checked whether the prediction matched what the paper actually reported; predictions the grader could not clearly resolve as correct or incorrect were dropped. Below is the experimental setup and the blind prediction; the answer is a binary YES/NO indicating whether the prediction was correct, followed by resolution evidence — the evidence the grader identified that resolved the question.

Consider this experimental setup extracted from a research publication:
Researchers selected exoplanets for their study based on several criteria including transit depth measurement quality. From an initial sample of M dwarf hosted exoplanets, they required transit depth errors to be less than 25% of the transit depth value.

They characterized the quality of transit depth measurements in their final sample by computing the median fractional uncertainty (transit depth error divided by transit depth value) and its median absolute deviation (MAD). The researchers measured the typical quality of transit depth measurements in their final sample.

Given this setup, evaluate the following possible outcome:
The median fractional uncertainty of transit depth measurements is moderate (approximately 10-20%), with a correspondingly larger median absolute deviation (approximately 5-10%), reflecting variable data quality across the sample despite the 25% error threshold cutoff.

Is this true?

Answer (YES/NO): NO